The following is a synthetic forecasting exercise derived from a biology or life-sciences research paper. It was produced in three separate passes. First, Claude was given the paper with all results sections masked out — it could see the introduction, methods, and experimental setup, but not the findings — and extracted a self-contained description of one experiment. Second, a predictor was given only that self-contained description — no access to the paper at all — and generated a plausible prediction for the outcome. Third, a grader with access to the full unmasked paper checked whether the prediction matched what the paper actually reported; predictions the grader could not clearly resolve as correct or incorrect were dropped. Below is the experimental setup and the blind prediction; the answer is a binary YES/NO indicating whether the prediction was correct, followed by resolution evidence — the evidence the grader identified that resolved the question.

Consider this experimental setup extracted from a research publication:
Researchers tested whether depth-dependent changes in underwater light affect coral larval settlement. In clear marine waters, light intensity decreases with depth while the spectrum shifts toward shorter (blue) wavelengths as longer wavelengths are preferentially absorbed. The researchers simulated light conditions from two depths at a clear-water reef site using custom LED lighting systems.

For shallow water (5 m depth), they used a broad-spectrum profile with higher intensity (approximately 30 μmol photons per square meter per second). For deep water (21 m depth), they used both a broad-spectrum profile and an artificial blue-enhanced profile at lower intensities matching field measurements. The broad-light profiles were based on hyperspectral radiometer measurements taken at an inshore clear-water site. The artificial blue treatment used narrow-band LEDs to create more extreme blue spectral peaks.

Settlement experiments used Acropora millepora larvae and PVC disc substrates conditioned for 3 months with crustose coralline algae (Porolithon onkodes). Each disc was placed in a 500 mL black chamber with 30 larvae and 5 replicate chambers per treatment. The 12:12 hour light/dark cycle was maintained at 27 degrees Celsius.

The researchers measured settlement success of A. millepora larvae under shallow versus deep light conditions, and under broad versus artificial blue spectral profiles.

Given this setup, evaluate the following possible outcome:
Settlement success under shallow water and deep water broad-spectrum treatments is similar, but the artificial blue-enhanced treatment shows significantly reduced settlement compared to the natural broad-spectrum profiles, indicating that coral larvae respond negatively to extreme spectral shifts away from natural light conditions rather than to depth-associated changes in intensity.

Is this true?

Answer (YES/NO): NO